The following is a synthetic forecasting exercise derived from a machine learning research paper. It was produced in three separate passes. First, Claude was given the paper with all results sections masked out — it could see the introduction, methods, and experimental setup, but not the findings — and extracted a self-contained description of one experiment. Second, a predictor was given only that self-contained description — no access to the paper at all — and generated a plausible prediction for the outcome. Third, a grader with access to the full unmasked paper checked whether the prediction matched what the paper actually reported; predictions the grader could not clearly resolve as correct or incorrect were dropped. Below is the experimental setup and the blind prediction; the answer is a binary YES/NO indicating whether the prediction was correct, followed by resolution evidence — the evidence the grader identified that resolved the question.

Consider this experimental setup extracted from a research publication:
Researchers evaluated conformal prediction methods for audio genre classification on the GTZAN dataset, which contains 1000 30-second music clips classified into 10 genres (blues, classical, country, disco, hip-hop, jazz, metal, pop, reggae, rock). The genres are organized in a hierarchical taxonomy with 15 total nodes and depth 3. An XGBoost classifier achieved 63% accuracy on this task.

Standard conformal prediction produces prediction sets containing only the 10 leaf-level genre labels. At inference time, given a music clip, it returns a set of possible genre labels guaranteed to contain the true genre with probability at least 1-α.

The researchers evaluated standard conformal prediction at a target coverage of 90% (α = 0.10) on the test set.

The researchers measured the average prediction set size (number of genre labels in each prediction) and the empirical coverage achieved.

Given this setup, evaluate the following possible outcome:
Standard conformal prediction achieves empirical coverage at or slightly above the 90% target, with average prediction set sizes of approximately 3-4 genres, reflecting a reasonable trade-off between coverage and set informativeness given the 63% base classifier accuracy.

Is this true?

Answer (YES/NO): NO